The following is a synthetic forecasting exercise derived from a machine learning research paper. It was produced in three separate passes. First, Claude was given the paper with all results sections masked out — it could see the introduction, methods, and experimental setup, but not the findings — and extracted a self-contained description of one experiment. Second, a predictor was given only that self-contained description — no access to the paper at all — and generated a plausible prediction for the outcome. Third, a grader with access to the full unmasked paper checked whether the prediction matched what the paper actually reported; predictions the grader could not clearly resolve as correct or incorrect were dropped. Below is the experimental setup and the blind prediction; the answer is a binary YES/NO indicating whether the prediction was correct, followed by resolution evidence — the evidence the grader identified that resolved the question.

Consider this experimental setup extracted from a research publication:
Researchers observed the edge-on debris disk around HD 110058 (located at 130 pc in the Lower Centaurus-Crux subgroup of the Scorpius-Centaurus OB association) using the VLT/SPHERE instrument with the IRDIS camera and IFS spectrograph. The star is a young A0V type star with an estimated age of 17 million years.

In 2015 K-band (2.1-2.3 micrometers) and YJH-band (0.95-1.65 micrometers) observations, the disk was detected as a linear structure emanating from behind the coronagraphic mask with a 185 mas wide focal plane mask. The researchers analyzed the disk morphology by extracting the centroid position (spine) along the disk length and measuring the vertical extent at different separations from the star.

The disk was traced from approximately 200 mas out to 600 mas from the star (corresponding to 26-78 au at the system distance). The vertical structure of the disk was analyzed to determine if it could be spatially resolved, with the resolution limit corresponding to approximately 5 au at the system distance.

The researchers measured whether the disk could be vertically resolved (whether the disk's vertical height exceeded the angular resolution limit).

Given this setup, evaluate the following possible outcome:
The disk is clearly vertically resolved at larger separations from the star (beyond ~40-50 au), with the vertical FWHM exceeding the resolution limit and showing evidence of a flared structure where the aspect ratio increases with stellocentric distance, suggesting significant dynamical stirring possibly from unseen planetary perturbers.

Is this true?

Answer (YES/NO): NO